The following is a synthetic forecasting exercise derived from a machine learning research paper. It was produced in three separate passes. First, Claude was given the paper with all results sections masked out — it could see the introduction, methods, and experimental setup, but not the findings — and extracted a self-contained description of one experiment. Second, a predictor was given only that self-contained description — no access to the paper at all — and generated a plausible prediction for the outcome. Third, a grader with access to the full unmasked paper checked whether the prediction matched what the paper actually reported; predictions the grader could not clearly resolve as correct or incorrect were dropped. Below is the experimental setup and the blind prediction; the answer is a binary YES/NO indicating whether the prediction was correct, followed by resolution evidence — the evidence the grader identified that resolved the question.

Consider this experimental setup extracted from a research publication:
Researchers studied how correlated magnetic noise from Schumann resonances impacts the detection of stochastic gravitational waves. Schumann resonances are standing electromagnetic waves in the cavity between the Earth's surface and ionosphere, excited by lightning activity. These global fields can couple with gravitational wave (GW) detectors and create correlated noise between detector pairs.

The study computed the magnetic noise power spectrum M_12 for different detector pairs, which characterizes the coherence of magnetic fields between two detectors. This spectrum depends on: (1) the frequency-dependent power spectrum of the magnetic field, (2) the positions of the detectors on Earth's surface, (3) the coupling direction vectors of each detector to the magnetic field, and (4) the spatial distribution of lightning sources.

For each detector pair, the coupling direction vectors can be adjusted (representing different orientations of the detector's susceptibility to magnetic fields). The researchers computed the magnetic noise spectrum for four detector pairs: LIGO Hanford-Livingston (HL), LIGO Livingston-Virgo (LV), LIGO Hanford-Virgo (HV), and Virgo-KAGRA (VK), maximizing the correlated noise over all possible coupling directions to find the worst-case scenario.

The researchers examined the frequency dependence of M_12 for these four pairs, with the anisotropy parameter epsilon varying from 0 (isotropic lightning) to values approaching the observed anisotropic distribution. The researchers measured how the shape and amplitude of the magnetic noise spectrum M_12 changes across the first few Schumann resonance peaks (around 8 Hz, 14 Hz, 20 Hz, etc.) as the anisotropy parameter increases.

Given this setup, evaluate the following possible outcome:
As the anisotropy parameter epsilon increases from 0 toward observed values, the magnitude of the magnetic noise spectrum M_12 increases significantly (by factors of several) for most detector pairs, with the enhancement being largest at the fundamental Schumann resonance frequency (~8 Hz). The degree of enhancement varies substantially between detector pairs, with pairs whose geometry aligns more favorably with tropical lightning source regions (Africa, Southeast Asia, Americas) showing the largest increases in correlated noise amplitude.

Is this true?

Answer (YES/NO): NO